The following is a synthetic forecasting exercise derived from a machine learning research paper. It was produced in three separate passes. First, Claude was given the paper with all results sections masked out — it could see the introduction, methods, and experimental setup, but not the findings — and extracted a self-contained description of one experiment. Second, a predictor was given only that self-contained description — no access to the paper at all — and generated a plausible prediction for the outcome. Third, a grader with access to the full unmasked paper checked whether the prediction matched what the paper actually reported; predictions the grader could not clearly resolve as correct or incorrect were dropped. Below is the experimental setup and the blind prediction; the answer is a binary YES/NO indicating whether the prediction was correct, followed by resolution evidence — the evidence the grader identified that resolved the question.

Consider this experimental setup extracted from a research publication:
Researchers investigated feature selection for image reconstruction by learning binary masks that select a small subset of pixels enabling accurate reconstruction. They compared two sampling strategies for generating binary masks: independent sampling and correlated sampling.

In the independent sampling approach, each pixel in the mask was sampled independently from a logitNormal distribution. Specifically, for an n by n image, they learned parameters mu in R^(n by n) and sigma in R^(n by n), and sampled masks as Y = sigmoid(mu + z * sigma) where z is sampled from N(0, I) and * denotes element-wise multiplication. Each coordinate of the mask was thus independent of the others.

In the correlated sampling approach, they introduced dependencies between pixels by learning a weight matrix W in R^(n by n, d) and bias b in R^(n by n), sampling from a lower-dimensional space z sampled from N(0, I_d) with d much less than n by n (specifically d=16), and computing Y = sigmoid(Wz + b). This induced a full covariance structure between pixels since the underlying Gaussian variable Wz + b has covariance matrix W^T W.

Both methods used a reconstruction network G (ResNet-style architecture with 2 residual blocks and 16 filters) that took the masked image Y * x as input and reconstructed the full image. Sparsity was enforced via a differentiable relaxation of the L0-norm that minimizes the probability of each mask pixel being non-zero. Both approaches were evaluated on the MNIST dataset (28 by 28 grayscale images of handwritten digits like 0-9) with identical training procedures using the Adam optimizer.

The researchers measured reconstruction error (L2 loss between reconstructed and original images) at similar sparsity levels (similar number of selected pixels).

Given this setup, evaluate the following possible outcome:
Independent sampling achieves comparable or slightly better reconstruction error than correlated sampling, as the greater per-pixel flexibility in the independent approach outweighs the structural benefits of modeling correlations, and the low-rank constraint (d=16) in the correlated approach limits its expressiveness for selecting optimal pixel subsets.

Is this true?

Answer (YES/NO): NO